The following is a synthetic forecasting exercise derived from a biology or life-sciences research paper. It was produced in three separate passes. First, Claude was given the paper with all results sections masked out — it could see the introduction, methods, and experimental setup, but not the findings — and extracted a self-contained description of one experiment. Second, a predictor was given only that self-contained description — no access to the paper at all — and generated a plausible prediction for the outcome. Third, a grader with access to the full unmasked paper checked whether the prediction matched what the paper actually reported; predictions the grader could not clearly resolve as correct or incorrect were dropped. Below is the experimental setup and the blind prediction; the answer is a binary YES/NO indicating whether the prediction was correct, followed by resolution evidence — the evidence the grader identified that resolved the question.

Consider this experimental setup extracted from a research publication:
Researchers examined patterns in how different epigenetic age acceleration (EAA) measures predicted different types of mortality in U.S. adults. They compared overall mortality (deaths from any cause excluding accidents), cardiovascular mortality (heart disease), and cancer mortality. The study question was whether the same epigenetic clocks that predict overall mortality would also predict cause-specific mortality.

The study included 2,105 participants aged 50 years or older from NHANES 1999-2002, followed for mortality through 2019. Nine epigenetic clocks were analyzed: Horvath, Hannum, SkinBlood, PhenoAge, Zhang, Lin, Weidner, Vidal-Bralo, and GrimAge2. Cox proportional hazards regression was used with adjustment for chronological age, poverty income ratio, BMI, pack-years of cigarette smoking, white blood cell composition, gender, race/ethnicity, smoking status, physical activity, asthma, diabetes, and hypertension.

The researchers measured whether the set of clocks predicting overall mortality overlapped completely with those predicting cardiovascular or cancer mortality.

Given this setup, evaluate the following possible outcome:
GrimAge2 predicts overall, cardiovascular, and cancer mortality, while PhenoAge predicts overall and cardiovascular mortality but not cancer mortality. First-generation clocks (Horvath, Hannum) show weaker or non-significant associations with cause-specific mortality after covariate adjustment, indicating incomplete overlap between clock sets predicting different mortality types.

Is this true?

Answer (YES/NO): NO